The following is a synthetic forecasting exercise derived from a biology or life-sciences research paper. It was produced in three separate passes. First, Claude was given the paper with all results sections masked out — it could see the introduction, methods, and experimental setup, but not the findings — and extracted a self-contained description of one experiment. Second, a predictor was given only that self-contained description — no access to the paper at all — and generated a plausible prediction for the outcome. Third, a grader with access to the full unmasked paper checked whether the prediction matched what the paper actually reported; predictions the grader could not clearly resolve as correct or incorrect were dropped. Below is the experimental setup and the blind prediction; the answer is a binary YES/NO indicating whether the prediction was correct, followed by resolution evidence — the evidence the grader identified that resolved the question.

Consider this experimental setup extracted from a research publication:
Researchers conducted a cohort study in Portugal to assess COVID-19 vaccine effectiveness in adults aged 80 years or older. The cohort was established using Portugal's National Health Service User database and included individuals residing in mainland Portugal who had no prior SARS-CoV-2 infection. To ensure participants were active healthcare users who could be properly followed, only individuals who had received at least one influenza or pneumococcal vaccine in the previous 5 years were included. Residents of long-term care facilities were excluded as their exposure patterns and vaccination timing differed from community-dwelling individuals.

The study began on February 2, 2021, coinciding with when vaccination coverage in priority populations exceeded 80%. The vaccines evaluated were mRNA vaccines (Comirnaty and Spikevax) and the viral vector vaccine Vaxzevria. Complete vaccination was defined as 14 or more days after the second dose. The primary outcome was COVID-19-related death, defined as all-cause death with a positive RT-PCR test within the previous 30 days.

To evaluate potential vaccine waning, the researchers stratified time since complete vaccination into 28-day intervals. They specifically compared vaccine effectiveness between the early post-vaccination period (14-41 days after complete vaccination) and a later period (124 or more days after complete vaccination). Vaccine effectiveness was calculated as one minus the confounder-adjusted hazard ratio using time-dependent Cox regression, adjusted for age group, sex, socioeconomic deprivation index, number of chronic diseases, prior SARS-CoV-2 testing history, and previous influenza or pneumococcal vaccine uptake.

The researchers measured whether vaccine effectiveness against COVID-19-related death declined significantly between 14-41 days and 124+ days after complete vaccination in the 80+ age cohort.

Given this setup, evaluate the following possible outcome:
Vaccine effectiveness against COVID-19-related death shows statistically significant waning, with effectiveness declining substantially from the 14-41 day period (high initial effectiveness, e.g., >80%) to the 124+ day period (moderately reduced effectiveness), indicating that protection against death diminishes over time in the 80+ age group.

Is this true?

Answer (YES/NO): NO